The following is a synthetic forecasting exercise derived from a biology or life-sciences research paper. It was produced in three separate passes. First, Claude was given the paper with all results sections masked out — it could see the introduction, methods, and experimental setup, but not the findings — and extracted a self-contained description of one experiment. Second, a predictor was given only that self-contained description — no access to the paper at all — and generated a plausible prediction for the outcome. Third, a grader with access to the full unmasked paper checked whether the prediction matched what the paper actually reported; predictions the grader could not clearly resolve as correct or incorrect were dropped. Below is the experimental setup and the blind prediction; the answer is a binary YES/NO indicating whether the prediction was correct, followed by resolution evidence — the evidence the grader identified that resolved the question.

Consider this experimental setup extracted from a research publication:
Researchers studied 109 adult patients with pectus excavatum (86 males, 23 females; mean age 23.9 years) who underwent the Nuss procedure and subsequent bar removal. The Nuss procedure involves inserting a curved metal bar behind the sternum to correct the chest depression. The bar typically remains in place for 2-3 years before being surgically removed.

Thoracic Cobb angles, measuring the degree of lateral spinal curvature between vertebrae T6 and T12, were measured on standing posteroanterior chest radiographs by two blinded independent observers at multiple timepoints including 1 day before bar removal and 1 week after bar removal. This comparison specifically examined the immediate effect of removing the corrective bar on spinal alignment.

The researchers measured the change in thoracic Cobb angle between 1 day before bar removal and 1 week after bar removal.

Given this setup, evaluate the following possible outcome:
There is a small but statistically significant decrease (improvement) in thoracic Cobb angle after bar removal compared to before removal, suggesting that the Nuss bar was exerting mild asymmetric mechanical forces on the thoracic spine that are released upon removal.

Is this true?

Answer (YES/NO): YES